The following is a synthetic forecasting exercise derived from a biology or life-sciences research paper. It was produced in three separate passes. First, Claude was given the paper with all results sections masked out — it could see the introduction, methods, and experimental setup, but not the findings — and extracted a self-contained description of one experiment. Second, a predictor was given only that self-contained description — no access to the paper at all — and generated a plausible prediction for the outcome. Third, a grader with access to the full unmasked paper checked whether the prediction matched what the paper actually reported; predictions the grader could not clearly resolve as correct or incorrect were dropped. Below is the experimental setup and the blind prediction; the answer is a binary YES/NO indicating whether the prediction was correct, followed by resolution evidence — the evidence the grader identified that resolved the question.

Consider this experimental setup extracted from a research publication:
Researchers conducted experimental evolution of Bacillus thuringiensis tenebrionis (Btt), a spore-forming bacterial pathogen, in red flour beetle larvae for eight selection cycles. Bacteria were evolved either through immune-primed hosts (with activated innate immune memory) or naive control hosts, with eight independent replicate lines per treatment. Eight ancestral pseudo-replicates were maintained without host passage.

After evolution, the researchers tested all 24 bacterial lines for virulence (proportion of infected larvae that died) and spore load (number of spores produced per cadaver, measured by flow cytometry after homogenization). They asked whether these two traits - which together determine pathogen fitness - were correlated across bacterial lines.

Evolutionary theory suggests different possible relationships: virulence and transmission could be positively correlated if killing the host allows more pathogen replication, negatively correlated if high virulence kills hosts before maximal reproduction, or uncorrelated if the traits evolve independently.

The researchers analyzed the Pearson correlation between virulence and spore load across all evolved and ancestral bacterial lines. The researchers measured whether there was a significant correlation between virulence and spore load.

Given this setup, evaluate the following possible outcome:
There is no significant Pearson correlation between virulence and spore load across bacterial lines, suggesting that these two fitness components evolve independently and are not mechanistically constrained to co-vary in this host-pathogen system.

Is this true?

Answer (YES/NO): YES